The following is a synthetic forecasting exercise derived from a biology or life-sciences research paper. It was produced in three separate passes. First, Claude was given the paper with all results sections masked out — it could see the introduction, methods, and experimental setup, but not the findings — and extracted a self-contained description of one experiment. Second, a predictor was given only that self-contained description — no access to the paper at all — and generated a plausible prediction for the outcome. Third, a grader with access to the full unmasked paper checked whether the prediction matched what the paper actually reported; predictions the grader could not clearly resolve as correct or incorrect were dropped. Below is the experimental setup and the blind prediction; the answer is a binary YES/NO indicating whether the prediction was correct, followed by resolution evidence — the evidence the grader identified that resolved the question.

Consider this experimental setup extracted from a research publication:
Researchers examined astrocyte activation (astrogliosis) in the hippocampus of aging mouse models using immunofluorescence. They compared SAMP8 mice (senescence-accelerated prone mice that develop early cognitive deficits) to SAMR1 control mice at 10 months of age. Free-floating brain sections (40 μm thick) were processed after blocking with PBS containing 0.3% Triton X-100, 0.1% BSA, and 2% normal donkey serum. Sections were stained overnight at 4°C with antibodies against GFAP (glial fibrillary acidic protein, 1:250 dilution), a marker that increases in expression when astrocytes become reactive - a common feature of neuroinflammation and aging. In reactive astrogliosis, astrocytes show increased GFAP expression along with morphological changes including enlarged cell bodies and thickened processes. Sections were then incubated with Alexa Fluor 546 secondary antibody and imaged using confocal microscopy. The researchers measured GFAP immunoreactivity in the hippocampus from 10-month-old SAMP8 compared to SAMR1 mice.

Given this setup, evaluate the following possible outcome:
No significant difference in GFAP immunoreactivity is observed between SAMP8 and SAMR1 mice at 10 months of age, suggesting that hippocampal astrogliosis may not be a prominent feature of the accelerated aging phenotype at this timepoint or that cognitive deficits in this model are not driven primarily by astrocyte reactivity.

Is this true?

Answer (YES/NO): NO